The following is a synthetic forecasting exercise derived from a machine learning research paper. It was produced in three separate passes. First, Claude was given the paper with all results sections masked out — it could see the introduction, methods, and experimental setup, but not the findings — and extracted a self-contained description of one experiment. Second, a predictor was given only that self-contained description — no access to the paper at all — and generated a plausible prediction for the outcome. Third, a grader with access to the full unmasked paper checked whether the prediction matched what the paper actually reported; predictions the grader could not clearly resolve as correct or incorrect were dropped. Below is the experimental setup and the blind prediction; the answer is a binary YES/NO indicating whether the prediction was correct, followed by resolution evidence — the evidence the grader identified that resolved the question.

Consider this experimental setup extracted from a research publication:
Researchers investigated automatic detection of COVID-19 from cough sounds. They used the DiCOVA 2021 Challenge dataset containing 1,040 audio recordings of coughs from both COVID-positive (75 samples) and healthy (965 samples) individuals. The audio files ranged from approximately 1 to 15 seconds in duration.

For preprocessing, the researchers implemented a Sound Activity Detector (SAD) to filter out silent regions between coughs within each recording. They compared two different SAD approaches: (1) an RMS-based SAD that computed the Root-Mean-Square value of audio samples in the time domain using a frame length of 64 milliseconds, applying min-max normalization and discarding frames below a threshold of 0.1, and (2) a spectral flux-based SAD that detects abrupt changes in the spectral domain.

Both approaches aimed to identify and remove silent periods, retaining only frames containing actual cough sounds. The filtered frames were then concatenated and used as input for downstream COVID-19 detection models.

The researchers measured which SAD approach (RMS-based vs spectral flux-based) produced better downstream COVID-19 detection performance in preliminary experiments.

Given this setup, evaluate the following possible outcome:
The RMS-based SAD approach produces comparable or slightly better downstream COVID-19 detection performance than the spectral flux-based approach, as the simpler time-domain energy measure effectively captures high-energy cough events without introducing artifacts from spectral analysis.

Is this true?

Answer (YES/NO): YES